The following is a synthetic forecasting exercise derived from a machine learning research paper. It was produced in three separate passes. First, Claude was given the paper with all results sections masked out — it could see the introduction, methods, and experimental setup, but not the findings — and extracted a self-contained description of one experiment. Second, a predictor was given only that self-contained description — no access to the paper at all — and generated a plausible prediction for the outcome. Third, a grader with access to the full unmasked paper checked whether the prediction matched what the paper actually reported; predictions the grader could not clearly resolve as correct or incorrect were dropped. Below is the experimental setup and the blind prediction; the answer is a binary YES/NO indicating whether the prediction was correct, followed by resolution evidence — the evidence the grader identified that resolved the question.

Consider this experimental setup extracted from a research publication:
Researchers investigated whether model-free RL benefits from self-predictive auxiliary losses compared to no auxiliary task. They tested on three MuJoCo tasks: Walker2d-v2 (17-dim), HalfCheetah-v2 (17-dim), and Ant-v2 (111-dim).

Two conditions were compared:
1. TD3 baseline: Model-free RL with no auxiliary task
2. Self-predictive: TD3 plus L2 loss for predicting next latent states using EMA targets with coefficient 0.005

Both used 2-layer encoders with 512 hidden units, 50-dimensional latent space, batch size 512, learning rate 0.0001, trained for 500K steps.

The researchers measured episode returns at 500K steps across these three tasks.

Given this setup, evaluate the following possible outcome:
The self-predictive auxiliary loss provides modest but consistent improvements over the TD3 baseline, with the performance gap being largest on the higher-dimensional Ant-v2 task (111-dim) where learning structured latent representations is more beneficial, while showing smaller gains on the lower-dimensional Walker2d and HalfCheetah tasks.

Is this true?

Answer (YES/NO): NO